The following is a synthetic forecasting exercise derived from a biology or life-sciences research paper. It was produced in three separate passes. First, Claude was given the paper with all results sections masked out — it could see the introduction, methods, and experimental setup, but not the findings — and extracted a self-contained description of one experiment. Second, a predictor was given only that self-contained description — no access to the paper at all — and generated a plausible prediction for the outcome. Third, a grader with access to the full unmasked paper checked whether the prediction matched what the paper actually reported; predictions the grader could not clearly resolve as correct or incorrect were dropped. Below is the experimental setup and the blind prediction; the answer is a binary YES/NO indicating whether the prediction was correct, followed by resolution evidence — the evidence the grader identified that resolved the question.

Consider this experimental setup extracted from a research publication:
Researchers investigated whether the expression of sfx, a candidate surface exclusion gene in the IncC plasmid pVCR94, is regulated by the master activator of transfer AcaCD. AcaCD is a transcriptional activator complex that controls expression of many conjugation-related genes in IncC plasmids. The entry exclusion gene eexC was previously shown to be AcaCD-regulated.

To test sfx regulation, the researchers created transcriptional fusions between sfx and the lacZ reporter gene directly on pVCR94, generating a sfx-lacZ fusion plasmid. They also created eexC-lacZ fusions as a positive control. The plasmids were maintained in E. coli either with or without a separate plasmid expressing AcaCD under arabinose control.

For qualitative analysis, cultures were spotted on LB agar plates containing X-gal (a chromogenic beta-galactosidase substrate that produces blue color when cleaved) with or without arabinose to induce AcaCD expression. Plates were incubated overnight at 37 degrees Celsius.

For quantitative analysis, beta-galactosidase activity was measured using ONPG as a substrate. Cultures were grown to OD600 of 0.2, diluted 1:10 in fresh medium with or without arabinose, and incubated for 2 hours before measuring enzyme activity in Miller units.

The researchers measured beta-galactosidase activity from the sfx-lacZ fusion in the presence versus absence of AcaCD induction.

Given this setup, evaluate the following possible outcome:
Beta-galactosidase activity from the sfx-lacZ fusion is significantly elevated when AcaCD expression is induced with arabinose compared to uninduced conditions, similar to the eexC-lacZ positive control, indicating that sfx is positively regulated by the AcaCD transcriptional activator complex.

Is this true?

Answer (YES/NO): NO